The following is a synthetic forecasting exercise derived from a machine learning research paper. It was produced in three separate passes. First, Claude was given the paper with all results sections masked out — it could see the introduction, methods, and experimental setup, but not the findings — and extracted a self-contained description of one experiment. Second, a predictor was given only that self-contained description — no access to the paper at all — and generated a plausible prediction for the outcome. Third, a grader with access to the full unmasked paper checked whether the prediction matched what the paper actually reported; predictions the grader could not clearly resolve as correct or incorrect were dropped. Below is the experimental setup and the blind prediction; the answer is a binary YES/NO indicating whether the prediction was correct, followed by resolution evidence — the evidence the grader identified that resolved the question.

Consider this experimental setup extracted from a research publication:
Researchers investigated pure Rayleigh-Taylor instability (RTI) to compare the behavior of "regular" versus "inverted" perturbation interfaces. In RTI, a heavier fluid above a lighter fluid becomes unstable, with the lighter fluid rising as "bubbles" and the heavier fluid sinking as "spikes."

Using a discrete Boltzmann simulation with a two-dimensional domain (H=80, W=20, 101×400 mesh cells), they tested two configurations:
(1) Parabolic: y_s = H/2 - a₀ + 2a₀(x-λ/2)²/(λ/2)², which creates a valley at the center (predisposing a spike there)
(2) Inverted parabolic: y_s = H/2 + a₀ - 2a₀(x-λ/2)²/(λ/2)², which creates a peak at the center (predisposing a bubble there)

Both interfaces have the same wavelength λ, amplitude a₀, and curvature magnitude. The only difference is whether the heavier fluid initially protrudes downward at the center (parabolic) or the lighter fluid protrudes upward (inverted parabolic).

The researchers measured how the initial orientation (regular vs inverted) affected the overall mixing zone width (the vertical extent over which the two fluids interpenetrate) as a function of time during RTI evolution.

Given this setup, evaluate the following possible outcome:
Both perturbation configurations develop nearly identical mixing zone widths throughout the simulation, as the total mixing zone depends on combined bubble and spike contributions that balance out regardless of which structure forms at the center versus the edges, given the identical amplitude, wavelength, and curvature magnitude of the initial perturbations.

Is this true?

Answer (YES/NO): YES